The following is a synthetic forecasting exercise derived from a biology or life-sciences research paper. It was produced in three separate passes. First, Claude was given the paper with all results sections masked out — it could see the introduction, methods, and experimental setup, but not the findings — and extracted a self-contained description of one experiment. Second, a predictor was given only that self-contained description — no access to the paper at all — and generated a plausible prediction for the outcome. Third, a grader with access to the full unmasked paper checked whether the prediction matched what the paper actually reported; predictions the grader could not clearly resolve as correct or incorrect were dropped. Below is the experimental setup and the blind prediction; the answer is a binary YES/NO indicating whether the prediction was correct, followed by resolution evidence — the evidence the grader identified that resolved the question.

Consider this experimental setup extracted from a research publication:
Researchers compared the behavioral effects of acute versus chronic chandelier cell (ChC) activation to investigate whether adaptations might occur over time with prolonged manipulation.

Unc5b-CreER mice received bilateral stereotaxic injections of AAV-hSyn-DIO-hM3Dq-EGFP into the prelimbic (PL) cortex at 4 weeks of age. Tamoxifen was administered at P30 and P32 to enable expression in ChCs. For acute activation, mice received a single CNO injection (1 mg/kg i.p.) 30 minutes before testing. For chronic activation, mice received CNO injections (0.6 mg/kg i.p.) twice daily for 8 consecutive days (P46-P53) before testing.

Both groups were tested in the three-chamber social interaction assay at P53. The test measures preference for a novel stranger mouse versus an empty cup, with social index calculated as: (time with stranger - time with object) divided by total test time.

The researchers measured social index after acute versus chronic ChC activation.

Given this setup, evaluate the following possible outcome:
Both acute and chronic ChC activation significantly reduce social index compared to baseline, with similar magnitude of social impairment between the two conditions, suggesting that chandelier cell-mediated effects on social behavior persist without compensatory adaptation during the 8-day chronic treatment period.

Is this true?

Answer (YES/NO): NO